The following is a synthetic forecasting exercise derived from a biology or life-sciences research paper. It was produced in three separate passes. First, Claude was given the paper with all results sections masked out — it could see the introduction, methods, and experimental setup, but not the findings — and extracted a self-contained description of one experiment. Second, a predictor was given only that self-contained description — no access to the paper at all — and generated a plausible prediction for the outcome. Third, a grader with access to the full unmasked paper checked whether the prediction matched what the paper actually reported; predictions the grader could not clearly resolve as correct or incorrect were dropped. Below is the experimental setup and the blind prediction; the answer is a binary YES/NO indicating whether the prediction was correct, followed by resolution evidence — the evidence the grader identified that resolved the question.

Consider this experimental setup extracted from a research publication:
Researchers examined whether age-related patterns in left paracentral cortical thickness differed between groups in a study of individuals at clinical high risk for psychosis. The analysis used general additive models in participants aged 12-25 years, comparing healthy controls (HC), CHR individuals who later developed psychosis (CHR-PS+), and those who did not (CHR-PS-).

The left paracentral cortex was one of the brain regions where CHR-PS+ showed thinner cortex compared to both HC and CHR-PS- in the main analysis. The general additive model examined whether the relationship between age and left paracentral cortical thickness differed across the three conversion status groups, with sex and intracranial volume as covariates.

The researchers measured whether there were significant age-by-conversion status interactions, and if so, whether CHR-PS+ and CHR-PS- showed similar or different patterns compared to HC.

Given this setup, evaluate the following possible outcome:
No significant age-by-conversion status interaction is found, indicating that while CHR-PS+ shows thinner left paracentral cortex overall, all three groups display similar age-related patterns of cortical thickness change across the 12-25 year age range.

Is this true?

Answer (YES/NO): NO